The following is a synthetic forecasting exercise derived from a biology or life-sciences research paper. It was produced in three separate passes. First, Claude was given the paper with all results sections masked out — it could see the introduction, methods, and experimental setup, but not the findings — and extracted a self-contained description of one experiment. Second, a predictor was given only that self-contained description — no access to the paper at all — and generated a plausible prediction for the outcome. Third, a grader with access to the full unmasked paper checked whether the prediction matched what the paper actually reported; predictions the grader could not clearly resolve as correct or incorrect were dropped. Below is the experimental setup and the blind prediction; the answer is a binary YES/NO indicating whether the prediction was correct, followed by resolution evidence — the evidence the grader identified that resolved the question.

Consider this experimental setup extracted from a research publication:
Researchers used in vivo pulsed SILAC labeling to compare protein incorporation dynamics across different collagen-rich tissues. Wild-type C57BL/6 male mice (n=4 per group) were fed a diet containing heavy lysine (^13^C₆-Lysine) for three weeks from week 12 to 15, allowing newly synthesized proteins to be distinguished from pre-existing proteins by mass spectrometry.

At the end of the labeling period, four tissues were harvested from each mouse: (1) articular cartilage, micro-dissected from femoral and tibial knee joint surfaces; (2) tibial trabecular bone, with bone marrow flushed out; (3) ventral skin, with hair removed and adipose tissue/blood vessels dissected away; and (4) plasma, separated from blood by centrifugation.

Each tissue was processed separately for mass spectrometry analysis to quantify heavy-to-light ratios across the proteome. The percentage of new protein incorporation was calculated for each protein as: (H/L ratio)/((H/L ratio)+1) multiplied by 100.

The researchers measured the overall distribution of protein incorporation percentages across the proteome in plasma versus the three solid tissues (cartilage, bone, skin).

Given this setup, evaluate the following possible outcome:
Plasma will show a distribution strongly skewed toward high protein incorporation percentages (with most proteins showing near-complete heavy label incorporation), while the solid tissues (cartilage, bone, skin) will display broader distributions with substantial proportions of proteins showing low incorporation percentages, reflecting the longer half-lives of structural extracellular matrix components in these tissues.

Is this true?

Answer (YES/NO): YES